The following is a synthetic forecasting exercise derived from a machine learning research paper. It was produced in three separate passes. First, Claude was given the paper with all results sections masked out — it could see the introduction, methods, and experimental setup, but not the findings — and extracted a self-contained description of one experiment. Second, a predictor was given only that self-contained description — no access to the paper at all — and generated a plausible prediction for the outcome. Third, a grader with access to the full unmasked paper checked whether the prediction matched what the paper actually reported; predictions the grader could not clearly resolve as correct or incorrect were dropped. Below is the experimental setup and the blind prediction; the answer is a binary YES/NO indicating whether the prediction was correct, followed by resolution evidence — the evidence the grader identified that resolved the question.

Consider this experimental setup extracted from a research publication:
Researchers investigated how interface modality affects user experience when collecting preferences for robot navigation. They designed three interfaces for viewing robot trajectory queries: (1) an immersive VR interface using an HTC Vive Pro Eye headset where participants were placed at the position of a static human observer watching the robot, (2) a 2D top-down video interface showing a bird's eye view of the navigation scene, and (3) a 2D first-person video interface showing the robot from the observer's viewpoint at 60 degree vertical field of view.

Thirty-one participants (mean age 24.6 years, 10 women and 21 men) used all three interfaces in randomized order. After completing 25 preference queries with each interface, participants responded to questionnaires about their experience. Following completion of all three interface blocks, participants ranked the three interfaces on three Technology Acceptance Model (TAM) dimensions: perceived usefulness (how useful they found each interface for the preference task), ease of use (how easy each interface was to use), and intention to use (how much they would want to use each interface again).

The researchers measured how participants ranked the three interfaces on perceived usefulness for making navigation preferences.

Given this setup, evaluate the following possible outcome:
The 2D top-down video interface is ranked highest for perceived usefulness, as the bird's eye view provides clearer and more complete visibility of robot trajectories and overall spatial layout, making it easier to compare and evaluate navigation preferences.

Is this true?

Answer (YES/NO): NO